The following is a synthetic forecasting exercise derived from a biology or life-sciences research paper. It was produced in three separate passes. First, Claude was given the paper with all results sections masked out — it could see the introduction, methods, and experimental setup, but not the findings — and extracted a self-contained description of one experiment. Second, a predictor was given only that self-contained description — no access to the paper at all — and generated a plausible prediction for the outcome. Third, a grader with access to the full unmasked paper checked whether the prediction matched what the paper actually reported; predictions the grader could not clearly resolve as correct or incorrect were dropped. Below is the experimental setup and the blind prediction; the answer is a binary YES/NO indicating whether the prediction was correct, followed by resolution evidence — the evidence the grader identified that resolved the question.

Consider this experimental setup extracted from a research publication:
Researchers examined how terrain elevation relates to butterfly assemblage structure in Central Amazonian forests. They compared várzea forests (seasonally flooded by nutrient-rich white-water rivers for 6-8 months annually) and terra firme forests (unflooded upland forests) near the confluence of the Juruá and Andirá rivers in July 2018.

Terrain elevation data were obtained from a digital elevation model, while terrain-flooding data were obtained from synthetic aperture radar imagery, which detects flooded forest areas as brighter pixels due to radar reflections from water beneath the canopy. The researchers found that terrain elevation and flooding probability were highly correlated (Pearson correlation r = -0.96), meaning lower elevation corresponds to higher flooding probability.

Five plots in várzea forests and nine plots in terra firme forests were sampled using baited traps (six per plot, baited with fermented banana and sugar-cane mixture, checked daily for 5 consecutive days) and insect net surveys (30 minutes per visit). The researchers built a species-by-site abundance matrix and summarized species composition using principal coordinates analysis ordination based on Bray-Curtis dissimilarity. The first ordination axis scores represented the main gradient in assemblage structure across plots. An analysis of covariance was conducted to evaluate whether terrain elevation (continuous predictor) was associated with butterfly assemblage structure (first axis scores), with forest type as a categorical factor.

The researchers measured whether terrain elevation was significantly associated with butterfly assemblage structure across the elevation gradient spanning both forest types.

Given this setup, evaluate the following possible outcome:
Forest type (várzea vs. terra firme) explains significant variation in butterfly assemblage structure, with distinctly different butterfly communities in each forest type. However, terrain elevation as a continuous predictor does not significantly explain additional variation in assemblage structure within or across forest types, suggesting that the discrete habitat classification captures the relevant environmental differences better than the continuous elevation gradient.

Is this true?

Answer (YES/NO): YES